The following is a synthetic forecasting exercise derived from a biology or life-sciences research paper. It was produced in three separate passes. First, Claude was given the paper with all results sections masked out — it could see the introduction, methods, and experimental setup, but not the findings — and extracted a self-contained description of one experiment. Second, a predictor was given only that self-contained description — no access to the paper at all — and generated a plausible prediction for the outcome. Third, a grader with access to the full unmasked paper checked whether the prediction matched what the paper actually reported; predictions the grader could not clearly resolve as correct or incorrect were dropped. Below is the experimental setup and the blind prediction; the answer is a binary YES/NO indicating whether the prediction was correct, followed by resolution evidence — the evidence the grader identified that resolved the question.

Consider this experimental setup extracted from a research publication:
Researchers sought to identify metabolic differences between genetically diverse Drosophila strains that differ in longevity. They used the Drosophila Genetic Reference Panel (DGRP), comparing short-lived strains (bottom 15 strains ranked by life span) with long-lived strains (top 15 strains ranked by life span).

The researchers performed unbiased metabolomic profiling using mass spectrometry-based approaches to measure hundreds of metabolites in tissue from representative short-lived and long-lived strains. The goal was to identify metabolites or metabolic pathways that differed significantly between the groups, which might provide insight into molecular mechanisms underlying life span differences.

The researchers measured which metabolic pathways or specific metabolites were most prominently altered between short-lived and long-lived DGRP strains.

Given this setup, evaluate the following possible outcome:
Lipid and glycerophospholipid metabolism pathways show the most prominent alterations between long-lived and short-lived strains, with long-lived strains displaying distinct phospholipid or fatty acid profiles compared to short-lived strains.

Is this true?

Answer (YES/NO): NO